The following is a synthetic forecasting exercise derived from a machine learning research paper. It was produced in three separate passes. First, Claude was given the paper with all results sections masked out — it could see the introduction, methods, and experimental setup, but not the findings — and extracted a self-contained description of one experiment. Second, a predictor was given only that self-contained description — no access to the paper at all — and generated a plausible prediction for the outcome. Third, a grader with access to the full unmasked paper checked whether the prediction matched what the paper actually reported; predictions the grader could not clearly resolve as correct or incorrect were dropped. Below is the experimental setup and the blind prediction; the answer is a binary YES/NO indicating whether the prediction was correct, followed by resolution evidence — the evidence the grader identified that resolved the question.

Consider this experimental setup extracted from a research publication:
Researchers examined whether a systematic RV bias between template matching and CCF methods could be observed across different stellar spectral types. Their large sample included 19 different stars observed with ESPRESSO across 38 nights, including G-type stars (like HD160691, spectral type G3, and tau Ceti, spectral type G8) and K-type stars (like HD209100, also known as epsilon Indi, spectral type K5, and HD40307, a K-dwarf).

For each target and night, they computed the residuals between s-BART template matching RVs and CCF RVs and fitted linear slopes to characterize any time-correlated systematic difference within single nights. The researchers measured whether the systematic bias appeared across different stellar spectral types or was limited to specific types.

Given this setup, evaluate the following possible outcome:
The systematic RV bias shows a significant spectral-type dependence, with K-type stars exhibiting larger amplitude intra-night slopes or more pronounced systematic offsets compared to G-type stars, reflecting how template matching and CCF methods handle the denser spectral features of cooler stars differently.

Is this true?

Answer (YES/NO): NO